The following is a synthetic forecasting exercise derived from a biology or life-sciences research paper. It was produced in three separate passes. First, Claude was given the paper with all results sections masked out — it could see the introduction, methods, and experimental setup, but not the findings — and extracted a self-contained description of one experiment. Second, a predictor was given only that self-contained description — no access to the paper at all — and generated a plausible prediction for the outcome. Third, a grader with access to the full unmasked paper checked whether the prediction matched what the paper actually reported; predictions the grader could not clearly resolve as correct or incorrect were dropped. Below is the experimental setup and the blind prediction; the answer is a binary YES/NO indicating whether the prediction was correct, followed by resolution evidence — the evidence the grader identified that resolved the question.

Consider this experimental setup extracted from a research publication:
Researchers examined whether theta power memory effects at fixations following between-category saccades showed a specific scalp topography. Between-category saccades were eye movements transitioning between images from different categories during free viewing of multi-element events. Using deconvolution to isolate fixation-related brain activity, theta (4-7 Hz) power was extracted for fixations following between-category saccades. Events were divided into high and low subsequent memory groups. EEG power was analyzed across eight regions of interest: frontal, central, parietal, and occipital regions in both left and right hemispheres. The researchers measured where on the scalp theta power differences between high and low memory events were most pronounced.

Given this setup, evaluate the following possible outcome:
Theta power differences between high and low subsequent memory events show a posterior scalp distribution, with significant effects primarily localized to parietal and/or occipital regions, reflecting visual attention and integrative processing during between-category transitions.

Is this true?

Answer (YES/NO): NO